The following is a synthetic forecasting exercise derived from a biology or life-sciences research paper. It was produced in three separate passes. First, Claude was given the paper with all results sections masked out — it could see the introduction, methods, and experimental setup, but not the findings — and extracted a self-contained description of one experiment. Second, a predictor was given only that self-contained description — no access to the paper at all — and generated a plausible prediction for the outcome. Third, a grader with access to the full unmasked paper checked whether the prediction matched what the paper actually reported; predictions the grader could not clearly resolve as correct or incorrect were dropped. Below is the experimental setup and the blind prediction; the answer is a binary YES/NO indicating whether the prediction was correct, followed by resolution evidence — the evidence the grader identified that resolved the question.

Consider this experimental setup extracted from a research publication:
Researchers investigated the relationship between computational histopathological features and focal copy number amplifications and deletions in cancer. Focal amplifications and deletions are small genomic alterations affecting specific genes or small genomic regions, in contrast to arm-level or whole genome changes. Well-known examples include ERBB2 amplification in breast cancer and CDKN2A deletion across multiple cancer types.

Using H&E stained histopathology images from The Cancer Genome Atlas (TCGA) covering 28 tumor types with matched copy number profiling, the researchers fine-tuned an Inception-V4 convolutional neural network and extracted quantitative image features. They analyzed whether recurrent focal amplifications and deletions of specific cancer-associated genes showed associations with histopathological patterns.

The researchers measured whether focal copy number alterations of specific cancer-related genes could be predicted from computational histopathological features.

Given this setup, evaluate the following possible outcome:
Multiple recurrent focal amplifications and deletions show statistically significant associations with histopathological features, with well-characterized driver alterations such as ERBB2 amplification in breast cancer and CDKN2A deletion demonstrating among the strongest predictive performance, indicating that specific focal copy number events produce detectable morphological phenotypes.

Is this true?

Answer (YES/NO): NO